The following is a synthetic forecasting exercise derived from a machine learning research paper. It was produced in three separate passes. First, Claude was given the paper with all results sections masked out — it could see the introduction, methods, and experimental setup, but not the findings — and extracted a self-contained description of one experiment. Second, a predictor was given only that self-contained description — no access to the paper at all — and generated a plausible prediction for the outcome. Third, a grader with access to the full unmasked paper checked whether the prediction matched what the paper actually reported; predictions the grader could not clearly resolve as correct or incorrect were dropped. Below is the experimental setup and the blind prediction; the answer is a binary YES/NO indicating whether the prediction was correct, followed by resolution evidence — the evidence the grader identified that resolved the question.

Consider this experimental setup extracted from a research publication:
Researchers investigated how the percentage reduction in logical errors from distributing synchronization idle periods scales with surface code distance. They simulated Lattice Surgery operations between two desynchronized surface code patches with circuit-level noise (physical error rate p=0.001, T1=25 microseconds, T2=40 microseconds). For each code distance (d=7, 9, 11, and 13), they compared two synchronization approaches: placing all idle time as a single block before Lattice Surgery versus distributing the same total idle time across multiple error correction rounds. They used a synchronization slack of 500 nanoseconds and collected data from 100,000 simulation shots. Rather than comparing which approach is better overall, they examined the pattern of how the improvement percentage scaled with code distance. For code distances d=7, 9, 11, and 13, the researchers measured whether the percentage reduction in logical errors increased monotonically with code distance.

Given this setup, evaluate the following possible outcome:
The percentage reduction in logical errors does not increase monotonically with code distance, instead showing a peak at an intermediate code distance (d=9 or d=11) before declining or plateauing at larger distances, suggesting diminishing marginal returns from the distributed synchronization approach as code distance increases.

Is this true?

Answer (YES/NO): NO